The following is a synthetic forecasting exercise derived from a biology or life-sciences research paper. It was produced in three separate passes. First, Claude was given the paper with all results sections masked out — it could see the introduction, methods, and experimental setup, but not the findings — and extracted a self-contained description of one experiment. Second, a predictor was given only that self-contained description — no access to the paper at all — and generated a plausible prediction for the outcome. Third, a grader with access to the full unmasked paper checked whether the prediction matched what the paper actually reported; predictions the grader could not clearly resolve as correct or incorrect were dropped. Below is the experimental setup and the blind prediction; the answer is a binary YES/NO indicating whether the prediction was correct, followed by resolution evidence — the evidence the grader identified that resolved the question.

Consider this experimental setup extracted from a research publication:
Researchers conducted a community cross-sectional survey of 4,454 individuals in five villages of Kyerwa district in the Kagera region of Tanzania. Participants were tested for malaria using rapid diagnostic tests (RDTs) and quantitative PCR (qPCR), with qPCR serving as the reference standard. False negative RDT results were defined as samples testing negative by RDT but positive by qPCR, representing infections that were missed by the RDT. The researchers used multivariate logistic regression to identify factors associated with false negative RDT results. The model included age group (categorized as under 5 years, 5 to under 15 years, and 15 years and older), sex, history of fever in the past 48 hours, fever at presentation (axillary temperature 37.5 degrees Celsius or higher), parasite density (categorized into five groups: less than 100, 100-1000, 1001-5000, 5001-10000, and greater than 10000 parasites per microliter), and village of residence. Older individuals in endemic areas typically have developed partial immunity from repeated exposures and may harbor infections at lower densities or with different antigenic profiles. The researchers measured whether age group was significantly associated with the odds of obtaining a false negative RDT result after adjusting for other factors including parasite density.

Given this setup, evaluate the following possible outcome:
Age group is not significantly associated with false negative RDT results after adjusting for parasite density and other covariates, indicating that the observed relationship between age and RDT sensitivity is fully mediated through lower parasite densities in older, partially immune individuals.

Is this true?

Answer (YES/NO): YES